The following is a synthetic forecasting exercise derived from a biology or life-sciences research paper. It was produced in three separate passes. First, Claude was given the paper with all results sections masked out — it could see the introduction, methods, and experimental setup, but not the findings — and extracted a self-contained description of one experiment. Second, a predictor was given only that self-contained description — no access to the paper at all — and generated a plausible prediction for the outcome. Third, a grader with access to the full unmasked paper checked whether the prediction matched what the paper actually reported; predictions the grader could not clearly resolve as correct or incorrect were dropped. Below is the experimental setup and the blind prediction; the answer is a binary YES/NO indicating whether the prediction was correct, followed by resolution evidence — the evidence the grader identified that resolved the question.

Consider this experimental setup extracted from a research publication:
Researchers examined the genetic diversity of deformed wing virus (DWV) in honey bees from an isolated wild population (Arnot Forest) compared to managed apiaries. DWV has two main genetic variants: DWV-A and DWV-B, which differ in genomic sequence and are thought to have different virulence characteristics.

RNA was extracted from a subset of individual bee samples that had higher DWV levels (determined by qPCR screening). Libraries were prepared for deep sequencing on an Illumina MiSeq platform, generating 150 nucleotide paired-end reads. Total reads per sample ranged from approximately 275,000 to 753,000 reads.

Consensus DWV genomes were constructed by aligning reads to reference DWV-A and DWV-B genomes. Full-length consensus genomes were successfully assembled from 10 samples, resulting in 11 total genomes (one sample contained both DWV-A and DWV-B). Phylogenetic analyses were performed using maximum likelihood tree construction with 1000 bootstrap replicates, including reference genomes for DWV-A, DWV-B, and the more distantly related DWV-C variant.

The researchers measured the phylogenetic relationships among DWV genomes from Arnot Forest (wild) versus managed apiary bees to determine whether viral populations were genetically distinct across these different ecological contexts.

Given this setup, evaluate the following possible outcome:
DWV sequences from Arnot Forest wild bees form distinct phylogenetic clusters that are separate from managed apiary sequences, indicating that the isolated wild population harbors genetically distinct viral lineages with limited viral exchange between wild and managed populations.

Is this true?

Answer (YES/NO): NO